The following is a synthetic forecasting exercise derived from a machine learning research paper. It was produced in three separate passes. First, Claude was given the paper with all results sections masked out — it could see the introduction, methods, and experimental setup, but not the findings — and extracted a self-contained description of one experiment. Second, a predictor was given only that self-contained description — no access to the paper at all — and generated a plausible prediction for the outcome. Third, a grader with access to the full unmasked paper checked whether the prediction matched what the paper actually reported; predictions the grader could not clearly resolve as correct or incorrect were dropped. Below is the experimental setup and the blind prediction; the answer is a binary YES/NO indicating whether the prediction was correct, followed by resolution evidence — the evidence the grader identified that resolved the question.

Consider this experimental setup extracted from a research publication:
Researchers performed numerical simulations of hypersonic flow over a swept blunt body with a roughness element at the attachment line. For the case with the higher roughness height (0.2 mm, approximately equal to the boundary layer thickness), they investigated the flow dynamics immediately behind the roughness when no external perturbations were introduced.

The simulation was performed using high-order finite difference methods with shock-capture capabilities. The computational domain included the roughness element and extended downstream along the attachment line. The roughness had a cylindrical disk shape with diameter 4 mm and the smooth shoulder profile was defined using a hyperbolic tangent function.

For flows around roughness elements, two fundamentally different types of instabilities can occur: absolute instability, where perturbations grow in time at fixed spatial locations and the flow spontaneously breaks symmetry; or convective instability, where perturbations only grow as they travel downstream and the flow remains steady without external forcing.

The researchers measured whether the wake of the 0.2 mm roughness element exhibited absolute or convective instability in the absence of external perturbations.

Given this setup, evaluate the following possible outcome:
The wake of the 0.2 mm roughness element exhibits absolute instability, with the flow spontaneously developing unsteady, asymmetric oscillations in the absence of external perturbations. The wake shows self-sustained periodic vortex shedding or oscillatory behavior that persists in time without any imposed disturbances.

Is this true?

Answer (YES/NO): YES